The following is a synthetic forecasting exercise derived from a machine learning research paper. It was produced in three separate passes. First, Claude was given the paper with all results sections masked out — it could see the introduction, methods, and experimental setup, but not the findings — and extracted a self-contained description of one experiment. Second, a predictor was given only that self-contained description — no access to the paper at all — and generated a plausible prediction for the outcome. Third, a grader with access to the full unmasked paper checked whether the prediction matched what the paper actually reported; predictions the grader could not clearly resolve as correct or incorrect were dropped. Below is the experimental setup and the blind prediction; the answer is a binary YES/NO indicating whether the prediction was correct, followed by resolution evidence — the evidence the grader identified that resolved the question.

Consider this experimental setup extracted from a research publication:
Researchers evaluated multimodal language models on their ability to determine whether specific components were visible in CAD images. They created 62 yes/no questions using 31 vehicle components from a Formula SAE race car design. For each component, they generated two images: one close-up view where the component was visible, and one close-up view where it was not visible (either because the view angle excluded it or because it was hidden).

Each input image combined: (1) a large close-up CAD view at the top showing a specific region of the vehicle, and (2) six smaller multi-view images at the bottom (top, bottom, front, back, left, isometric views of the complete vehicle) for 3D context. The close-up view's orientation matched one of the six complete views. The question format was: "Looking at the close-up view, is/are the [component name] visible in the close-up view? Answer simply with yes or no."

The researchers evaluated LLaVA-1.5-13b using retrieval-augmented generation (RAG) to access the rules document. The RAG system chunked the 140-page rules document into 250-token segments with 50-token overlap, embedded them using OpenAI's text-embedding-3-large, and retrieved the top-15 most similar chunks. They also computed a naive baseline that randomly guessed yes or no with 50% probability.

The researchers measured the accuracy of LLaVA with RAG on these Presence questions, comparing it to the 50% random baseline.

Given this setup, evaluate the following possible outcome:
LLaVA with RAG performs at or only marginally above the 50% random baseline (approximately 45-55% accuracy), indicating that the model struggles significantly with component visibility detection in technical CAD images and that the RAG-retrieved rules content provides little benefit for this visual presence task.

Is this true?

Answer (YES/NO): NO